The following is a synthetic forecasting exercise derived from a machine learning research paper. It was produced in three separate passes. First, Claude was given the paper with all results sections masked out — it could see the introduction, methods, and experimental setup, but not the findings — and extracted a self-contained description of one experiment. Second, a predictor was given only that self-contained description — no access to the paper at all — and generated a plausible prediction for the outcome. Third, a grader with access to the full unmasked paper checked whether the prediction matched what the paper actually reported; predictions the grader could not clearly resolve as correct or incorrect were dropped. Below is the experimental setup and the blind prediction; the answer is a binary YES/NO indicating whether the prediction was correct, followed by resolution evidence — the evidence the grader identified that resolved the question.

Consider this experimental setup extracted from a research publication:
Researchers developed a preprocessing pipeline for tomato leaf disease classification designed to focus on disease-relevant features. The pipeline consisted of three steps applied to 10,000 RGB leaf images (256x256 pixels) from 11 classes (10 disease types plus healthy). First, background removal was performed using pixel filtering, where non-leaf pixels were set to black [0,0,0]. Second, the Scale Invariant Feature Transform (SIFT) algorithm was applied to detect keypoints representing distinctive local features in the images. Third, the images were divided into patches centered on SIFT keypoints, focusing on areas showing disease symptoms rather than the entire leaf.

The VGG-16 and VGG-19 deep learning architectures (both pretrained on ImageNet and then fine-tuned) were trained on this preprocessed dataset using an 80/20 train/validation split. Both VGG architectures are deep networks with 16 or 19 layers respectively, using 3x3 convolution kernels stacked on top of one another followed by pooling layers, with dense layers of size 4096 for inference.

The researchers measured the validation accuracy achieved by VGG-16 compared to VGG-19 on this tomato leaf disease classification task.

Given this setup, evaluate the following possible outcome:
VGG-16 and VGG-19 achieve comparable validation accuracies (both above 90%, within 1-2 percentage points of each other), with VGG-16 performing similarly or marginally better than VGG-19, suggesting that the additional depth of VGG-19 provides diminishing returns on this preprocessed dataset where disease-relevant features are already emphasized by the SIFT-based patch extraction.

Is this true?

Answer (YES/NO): NO